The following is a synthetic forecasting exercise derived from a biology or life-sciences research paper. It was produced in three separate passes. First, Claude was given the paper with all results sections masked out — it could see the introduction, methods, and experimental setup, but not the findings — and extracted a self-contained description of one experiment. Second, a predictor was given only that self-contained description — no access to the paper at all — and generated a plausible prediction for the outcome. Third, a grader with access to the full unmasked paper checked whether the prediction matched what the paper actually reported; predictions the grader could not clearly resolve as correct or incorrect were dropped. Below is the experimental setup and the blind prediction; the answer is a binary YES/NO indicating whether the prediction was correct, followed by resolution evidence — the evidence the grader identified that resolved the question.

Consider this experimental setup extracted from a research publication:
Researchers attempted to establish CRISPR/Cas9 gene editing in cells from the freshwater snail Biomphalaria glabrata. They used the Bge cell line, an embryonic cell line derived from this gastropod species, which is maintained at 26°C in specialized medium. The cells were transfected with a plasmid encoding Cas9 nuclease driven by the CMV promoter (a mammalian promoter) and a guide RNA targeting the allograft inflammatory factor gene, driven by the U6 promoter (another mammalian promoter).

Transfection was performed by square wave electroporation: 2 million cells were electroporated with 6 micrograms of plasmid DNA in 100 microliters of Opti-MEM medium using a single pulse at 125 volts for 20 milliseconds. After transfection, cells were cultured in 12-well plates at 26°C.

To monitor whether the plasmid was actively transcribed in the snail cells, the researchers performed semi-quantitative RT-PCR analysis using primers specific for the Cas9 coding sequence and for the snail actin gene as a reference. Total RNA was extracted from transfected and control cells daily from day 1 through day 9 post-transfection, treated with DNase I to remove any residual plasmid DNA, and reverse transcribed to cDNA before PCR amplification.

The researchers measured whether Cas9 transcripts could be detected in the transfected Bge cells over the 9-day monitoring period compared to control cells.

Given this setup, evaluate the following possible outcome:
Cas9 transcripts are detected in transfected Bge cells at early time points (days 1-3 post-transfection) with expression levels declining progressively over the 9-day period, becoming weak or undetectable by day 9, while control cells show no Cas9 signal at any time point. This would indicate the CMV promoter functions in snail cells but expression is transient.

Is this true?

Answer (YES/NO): NO